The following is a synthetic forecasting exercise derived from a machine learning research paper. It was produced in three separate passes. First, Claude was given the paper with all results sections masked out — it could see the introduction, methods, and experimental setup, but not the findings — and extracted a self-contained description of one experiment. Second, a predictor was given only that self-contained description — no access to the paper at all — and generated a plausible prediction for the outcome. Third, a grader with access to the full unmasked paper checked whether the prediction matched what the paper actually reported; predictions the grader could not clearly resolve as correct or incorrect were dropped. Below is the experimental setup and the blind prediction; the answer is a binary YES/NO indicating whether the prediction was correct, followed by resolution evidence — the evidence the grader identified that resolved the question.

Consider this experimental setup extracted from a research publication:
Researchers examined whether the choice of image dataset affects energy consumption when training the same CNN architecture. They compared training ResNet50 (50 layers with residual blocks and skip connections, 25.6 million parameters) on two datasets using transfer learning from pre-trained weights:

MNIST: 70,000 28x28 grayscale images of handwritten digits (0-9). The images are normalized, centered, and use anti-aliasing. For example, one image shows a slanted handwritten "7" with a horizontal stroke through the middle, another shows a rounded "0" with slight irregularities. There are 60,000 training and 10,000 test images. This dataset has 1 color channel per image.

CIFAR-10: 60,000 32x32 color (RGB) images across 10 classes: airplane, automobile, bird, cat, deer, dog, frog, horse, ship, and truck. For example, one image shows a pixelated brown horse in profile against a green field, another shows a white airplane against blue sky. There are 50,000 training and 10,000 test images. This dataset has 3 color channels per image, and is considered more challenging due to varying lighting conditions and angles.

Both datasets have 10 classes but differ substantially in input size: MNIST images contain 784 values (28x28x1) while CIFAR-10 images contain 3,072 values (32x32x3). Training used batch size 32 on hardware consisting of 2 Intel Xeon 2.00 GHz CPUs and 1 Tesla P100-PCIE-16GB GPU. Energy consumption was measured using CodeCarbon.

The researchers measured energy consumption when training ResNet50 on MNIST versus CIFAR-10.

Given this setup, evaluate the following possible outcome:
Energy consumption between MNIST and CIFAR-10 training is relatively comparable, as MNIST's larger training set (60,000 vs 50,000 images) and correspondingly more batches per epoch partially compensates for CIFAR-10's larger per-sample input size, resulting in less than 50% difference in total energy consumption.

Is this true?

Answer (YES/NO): NO